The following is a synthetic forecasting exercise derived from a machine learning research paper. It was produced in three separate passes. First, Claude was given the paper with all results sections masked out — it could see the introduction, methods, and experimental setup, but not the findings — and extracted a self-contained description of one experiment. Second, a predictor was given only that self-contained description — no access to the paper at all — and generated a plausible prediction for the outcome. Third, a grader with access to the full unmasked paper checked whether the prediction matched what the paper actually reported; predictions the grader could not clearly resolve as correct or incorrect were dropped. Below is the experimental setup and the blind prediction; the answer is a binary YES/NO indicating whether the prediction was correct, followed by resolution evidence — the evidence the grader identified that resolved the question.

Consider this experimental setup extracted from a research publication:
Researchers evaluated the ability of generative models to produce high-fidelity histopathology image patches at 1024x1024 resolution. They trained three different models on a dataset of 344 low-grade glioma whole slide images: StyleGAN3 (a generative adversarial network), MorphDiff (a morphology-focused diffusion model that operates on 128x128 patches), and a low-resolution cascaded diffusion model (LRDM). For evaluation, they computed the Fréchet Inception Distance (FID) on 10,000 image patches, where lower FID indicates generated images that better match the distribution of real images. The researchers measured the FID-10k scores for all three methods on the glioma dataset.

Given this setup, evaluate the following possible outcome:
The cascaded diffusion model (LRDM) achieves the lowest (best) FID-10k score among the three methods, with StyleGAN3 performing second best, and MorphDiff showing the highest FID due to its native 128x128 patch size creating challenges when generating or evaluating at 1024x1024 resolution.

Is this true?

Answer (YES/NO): NO